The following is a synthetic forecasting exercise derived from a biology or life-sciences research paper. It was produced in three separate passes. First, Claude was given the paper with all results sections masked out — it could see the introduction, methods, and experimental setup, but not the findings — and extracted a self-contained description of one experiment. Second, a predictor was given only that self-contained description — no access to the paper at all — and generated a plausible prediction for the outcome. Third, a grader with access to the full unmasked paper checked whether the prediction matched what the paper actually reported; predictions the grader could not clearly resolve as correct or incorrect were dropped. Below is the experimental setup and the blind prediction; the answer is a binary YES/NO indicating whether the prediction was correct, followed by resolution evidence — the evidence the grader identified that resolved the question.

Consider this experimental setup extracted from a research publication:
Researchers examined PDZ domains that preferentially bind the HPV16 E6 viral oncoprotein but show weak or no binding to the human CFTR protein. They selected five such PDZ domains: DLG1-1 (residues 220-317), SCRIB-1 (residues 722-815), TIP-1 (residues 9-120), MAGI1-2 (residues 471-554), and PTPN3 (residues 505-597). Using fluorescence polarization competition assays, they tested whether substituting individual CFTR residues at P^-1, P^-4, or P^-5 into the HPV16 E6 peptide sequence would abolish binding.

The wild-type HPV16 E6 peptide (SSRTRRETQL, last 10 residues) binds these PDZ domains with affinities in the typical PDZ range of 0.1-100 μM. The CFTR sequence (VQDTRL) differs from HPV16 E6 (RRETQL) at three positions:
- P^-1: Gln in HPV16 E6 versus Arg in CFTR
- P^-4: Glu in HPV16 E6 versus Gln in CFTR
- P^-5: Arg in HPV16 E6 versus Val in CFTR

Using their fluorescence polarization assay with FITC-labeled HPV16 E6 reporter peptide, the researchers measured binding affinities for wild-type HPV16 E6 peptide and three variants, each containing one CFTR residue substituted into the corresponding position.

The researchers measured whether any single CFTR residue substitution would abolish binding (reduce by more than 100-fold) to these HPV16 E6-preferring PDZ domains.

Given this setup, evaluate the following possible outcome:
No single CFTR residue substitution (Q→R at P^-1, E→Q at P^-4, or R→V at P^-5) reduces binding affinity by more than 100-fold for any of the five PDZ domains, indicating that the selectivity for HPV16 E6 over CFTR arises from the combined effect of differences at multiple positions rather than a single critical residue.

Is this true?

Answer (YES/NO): YES